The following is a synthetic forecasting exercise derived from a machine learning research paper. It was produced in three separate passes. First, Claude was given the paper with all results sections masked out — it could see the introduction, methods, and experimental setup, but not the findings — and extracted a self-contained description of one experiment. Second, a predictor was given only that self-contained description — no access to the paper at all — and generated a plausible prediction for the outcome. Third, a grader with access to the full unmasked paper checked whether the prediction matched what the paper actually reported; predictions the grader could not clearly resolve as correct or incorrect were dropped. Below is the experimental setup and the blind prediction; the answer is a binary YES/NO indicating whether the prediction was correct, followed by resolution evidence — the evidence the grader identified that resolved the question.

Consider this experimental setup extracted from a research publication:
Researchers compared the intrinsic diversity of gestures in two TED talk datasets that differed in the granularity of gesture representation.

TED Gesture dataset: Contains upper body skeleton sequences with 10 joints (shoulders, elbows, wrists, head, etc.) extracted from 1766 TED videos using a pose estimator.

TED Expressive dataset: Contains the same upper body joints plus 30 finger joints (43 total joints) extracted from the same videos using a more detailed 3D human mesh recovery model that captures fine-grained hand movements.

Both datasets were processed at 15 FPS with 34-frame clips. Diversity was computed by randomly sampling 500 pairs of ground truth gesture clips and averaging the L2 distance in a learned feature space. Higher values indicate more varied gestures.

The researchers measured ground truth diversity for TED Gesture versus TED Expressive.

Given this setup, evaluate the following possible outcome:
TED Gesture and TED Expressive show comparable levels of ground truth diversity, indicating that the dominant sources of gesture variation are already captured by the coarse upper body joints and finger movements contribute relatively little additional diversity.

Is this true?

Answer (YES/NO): NO